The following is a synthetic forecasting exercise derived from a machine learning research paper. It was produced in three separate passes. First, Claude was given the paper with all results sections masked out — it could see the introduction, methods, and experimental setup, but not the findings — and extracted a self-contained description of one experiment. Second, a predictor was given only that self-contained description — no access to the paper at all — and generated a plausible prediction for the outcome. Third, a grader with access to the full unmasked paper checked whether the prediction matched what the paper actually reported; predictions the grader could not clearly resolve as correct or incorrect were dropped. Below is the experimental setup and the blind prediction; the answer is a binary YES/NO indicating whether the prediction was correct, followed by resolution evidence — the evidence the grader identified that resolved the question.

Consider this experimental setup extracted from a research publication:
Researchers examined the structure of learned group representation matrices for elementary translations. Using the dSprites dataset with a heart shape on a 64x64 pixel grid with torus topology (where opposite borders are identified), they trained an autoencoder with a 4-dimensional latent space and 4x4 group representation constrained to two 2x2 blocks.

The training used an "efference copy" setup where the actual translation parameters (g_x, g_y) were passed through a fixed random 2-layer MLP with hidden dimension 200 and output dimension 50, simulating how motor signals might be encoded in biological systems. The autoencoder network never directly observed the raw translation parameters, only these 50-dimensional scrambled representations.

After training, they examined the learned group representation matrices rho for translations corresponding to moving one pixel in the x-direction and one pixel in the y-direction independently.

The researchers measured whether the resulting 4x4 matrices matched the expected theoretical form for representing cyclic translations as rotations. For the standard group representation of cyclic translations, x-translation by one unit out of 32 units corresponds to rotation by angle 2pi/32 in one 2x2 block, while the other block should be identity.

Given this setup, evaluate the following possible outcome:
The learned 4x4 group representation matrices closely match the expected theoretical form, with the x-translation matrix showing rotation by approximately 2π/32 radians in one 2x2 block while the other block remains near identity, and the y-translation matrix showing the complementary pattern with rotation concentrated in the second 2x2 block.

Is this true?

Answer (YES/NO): YES